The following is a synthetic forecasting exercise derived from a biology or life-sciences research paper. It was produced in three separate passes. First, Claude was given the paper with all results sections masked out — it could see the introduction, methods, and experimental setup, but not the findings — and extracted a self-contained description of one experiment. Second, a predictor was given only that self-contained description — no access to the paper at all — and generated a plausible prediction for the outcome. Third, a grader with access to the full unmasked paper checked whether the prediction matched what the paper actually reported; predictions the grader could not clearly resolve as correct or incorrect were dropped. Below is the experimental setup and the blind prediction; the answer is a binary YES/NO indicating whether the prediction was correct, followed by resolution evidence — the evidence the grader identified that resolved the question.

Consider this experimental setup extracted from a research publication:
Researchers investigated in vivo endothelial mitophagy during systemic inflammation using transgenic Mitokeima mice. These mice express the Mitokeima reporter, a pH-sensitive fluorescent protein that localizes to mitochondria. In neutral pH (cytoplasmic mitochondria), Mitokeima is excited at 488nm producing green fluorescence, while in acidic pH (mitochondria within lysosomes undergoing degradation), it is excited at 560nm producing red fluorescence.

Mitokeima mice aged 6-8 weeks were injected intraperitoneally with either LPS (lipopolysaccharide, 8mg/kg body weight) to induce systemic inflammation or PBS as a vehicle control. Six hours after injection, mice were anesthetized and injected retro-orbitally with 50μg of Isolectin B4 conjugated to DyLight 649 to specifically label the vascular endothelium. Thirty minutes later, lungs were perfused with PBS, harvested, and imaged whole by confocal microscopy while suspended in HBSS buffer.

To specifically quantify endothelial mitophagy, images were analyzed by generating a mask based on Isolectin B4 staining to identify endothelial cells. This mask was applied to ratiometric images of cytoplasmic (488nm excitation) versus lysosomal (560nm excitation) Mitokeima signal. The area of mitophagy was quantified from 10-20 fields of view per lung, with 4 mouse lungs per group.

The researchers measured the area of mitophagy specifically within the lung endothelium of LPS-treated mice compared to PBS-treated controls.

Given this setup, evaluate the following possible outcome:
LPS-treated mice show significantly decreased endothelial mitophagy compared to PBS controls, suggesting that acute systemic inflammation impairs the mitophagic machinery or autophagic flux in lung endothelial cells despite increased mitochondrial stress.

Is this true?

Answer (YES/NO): NO